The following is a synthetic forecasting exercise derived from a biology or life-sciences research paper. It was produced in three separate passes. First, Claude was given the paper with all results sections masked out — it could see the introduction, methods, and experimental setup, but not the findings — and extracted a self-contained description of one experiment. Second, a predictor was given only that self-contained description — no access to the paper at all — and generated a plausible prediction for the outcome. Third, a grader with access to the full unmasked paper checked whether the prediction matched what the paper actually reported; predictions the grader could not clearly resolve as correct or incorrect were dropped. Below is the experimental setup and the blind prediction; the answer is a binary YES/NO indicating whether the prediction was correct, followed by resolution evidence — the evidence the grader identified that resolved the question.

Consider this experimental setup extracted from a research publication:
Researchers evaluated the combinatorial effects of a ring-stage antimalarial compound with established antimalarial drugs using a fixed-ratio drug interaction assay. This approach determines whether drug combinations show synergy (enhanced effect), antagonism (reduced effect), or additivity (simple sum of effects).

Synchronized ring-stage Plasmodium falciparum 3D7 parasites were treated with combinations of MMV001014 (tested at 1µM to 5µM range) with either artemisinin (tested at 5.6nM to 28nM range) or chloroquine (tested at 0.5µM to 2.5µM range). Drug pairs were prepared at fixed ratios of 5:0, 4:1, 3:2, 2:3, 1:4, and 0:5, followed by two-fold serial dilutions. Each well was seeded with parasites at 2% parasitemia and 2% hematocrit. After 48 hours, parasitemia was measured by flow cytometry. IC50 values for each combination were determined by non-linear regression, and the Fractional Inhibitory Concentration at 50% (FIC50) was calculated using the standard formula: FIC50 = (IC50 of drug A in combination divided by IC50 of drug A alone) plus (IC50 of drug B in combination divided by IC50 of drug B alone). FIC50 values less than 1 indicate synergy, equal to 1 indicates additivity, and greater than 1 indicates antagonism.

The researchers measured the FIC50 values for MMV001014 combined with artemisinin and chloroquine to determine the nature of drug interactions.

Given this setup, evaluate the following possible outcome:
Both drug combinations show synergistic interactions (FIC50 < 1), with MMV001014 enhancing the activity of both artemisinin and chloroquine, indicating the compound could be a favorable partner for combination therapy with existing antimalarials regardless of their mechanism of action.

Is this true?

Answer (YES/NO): NO